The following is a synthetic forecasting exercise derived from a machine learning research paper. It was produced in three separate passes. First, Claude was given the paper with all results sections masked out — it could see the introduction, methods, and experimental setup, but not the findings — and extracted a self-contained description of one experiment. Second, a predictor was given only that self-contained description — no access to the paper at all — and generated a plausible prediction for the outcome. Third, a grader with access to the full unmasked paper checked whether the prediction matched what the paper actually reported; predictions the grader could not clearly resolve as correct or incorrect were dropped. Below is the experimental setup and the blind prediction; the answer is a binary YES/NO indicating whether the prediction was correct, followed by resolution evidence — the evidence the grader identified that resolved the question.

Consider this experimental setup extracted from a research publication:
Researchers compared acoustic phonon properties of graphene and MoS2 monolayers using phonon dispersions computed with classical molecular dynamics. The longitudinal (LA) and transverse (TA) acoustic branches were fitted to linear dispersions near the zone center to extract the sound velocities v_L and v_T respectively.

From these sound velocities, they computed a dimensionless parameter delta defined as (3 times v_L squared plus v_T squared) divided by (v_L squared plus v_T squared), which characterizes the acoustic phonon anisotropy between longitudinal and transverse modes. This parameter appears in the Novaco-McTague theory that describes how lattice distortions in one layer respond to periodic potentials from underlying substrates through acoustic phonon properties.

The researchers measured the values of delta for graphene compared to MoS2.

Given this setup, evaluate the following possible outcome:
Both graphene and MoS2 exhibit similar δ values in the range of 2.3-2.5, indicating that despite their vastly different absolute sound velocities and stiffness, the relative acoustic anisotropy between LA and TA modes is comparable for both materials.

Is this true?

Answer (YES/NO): NO